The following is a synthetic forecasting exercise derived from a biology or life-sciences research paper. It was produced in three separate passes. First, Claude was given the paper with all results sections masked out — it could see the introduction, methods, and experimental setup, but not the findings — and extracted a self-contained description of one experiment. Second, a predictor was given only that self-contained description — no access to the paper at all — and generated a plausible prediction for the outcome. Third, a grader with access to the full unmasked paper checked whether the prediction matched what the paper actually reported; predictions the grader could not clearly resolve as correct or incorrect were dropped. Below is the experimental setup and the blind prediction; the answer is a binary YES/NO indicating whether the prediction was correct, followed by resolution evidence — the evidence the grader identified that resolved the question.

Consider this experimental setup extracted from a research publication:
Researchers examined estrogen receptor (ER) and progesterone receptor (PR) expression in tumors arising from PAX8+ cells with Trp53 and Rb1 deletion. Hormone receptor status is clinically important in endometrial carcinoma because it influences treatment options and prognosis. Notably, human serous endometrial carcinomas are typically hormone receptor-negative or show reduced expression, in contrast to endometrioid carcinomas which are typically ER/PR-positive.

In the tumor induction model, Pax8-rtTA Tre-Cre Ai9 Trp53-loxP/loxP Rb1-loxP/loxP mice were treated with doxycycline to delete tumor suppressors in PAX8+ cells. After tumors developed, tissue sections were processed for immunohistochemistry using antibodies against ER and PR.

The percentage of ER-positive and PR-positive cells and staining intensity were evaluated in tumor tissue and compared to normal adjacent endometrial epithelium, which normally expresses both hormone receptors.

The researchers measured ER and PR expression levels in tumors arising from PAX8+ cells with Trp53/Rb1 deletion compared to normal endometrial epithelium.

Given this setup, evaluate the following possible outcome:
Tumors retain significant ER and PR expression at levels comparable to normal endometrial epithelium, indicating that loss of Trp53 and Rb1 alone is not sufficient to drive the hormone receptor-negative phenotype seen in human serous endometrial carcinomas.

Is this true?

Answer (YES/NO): NO